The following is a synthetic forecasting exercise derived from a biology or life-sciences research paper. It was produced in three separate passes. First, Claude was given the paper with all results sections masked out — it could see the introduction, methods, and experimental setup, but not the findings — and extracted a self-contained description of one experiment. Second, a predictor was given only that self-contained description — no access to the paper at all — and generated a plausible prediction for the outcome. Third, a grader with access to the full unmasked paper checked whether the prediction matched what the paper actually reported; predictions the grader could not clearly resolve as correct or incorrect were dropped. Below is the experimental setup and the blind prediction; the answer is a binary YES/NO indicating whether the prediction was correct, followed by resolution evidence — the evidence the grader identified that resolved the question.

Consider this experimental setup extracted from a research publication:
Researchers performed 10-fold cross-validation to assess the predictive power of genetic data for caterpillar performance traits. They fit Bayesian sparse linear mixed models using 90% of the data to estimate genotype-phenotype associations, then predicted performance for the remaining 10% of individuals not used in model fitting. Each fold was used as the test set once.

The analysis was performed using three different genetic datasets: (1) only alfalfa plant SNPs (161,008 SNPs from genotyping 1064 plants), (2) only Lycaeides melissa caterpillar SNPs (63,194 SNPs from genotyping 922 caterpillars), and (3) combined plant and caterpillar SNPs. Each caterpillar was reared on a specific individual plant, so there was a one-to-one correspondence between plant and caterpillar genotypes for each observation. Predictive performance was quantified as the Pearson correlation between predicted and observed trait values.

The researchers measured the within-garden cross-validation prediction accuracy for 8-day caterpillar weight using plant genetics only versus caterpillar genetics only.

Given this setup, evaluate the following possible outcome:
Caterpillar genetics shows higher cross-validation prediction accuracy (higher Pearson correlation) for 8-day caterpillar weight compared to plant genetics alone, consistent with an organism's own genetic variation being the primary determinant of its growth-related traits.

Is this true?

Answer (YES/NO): YES